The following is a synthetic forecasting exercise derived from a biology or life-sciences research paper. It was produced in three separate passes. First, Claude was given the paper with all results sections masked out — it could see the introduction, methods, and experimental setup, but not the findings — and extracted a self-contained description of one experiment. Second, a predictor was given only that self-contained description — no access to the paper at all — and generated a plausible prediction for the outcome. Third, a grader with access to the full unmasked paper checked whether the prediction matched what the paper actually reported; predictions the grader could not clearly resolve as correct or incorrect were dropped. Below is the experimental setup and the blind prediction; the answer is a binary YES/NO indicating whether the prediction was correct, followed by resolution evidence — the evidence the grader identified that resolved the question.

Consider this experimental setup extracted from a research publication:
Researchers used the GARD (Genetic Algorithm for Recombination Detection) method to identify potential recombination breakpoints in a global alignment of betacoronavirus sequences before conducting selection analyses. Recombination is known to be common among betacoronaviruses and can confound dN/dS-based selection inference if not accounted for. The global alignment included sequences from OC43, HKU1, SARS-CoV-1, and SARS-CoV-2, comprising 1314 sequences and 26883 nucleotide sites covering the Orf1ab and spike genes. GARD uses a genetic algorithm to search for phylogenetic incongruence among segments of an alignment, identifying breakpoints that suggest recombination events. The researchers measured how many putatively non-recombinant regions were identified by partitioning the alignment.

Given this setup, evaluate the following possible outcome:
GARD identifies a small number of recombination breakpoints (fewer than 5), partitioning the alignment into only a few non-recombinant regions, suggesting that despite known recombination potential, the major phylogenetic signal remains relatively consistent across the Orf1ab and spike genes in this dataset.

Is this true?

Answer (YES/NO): NO